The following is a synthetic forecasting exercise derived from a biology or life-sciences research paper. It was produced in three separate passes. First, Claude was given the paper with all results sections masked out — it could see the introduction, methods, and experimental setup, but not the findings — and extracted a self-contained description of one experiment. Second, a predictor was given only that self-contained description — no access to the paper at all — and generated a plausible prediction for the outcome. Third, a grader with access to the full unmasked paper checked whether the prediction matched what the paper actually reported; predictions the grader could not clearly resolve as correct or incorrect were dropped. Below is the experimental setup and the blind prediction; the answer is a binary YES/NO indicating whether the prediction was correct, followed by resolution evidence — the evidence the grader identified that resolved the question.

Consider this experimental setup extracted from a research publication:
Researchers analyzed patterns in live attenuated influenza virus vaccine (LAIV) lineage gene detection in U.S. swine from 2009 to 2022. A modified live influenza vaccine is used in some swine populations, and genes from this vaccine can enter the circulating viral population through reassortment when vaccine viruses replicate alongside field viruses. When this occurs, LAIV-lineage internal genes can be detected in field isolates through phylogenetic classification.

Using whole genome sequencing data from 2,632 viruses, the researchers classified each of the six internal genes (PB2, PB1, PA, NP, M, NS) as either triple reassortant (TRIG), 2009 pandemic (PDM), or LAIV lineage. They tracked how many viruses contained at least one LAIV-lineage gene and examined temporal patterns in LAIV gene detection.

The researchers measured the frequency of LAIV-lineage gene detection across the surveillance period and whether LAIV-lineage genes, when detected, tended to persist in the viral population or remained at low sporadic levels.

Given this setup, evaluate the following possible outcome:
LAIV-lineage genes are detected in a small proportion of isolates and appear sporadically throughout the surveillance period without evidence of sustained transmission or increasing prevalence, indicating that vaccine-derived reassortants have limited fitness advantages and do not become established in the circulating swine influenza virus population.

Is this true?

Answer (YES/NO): NO